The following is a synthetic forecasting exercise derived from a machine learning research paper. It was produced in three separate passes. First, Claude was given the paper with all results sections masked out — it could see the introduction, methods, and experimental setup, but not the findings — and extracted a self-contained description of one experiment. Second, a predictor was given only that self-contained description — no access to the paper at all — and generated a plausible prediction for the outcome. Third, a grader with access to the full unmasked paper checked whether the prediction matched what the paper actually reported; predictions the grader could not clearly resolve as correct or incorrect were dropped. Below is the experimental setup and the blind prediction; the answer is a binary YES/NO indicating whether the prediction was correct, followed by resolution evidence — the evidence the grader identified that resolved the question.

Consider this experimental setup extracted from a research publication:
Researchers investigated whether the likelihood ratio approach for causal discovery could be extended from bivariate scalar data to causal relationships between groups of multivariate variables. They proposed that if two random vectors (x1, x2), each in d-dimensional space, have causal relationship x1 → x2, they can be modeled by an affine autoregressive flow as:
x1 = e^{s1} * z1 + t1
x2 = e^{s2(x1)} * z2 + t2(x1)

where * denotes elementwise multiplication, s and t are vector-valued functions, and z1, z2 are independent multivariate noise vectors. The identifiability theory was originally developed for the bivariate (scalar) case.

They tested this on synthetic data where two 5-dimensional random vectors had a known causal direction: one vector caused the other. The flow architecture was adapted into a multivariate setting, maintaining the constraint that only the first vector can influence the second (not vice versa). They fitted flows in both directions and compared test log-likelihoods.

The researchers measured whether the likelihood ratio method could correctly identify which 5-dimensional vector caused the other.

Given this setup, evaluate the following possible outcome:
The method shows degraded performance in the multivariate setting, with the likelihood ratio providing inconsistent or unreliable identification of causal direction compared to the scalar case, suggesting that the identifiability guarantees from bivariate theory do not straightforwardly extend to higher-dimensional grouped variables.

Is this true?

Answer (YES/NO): NO